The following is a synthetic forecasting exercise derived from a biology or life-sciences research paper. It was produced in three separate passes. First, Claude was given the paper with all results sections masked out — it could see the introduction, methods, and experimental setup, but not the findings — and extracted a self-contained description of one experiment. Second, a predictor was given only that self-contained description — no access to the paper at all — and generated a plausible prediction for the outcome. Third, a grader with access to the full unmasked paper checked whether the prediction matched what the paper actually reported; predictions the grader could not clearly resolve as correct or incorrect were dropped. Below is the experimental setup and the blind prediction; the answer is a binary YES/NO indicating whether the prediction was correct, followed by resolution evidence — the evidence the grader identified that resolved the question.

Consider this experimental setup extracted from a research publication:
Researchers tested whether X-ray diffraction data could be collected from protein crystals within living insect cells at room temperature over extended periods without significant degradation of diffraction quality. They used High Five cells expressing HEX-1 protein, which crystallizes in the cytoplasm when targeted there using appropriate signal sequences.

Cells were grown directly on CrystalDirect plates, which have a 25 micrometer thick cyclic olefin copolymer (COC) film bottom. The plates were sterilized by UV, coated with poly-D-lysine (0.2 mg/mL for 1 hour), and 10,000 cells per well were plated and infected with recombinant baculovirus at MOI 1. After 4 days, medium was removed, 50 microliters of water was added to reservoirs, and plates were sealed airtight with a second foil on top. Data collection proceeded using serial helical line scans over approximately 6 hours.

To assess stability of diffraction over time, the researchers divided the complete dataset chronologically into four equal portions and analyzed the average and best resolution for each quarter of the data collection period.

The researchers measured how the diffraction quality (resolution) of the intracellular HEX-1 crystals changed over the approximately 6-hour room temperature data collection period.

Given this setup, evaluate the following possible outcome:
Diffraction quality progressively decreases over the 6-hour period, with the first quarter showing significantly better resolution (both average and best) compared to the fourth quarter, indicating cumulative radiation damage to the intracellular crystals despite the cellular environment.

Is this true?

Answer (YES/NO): NO